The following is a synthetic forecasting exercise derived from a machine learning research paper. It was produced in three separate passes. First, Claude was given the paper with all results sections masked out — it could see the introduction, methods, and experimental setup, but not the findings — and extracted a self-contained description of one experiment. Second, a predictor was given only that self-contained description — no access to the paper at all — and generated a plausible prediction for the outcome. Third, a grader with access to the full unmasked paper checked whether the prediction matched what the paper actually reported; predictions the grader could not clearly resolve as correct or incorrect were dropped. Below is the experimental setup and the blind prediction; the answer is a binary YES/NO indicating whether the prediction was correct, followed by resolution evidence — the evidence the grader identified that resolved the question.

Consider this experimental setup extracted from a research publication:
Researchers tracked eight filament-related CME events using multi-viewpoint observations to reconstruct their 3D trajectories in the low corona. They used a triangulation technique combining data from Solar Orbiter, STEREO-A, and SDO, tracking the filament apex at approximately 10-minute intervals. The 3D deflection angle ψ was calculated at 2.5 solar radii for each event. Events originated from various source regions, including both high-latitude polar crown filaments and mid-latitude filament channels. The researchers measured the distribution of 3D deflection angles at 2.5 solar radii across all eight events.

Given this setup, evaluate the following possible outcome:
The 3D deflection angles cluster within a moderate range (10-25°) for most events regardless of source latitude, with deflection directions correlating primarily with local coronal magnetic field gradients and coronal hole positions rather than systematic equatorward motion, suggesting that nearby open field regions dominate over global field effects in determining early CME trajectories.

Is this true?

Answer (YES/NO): NO